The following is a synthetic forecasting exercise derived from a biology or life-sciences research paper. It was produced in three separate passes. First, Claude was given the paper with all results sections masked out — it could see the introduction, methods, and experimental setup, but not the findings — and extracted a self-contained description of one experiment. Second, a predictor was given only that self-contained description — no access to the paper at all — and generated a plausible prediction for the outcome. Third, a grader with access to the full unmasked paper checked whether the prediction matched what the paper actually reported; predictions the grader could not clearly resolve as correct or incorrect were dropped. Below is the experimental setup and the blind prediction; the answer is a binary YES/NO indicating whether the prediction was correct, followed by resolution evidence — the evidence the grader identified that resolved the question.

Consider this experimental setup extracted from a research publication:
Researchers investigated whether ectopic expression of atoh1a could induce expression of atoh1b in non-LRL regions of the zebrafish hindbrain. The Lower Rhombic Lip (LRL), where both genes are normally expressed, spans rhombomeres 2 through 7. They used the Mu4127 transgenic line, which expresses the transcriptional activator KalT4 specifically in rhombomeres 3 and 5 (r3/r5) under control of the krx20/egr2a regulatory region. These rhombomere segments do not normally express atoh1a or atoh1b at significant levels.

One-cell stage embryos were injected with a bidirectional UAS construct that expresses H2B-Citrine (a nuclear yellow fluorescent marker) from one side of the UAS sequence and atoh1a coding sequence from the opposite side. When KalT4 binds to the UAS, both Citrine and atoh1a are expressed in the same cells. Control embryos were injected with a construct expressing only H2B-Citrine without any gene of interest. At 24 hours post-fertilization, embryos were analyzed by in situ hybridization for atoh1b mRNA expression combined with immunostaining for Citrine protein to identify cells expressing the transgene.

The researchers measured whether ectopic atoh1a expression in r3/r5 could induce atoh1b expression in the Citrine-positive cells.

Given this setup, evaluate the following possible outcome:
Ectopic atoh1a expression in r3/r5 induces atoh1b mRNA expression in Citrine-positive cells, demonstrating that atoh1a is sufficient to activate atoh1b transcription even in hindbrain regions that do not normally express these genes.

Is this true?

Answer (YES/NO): YES